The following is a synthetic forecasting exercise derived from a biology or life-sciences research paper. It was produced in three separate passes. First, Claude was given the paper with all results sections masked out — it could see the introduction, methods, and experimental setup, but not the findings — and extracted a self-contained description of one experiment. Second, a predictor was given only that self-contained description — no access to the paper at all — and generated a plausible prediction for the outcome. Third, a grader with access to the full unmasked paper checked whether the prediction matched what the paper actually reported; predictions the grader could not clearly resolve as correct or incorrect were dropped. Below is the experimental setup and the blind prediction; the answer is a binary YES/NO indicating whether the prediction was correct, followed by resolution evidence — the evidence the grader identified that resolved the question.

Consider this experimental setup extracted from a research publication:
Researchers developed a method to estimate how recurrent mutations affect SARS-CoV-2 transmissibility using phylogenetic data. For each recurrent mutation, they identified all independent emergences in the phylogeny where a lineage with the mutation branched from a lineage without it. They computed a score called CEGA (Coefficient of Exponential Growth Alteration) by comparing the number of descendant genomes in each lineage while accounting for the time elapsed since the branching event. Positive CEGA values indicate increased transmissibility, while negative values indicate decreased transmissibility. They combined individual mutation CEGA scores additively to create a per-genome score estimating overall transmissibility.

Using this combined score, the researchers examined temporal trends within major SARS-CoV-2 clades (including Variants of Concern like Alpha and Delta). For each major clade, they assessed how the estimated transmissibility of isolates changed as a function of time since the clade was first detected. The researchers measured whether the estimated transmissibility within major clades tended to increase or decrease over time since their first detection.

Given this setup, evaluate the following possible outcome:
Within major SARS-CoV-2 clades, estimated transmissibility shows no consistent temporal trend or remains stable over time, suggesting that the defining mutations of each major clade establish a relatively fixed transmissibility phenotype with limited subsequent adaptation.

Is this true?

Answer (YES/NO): NO